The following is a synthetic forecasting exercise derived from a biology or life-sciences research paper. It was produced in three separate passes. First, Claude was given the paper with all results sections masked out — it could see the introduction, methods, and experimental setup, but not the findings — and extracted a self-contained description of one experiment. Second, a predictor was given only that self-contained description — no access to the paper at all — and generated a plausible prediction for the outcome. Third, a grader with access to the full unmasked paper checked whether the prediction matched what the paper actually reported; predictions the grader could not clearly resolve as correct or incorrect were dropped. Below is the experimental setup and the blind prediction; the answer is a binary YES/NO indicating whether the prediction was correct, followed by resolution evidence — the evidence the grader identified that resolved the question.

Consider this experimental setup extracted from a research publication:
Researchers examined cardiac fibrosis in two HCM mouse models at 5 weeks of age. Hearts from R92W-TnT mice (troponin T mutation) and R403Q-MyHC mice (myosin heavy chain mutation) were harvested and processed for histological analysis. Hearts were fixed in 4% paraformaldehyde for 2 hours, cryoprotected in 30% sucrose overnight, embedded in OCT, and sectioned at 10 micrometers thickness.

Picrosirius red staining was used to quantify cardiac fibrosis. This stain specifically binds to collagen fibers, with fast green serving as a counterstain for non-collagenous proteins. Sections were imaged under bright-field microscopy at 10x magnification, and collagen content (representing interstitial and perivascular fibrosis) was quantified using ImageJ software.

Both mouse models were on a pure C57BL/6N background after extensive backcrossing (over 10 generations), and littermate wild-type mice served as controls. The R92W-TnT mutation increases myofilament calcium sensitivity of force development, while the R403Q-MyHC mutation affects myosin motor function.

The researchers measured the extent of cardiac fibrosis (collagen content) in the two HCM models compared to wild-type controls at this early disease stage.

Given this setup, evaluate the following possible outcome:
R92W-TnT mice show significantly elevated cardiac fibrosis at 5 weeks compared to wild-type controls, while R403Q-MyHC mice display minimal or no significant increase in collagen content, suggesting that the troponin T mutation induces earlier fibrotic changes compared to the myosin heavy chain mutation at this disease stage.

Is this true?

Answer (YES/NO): YES